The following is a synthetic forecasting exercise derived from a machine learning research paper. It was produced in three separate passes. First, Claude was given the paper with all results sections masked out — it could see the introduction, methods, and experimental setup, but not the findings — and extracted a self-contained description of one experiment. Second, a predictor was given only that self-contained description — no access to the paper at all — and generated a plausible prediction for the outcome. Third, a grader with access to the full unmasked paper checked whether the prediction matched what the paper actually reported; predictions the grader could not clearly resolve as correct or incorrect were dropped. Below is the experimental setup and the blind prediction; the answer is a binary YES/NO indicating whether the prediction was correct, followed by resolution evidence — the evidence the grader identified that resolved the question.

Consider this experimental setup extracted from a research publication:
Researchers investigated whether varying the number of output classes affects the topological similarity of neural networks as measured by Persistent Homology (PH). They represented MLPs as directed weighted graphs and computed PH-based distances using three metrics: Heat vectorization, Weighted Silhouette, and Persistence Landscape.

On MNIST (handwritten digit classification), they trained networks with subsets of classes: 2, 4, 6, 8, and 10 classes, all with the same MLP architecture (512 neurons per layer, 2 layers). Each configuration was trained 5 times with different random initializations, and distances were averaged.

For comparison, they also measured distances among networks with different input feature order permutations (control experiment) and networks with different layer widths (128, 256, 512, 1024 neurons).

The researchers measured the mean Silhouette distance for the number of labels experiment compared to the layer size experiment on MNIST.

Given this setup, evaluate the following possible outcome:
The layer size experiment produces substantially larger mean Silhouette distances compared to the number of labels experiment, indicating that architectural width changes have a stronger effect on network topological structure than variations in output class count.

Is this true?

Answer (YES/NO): NO